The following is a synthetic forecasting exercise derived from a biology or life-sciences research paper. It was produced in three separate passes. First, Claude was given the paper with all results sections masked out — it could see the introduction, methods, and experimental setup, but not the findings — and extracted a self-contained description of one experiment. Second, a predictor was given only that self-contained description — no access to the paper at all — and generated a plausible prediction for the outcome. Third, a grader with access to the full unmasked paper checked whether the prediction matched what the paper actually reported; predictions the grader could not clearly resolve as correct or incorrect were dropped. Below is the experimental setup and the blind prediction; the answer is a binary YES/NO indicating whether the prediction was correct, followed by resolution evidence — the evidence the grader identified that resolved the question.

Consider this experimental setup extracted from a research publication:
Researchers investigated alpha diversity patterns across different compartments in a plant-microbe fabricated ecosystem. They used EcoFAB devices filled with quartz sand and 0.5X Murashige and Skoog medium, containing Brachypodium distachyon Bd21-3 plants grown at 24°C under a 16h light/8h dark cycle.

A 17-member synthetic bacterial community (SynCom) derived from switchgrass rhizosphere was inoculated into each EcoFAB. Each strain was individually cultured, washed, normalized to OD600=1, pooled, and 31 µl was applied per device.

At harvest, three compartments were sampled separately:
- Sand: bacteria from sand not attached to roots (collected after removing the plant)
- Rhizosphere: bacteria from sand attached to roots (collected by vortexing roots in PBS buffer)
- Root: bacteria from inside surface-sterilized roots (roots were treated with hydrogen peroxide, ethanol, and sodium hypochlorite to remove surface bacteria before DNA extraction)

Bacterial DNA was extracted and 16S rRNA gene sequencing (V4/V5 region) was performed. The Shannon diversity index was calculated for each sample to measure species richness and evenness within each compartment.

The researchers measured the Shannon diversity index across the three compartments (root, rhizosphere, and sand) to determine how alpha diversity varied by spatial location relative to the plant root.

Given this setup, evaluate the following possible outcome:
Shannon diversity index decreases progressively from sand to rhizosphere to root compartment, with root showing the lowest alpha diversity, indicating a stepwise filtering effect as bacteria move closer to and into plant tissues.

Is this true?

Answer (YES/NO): NO